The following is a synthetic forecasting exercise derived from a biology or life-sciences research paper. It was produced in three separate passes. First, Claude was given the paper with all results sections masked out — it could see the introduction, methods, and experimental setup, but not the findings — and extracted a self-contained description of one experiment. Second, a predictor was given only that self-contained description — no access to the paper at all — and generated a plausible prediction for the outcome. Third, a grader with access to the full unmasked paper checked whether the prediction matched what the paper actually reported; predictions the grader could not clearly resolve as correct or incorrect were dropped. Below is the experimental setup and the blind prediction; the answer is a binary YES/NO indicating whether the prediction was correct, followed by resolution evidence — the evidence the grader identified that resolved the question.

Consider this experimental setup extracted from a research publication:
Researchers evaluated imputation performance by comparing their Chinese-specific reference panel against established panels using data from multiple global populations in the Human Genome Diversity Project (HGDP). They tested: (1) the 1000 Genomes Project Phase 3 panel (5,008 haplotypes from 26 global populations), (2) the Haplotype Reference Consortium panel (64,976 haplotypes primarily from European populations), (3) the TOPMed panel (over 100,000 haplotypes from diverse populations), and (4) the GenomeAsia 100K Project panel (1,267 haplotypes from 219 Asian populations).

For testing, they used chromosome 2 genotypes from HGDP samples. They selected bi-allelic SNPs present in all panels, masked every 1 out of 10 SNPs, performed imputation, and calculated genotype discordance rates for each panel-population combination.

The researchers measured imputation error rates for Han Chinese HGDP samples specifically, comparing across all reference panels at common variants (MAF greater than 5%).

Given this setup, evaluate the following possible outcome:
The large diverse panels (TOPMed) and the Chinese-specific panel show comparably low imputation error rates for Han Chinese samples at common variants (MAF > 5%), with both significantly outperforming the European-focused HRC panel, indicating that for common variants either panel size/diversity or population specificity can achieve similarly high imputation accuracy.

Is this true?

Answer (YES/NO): NO